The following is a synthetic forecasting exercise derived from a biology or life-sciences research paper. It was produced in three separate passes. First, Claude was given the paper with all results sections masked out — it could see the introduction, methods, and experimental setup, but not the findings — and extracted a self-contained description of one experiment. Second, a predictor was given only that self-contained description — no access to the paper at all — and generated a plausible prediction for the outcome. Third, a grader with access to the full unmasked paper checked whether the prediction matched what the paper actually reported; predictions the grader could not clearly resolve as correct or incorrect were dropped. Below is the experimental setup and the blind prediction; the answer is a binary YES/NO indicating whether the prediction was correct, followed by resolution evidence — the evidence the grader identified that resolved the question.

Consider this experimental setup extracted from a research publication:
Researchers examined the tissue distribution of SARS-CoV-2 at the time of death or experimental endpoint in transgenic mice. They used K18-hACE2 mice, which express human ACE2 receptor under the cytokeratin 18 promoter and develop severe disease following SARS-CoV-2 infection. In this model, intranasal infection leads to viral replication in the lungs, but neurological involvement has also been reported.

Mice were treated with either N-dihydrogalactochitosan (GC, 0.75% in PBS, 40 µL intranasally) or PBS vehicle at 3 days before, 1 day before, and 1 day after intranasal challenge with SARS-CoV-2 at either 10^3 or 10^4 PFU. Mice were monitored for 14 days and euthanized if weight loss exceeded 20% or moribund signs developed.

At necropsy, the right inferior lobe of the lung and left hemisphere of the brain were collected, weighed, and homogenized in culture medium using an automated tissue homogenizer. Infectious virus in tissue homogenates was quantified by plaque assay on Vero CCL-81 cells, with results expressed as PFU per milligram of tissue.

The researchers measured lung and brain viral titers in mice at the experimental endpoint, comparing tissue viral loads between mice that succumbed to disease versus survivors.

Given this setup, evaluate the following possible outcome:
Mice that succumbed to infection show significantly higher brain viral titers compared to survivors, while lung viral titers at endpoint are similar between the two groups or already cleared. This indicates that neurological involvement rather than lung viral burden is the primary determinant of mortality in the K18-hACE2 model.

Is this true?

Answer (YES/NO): YES